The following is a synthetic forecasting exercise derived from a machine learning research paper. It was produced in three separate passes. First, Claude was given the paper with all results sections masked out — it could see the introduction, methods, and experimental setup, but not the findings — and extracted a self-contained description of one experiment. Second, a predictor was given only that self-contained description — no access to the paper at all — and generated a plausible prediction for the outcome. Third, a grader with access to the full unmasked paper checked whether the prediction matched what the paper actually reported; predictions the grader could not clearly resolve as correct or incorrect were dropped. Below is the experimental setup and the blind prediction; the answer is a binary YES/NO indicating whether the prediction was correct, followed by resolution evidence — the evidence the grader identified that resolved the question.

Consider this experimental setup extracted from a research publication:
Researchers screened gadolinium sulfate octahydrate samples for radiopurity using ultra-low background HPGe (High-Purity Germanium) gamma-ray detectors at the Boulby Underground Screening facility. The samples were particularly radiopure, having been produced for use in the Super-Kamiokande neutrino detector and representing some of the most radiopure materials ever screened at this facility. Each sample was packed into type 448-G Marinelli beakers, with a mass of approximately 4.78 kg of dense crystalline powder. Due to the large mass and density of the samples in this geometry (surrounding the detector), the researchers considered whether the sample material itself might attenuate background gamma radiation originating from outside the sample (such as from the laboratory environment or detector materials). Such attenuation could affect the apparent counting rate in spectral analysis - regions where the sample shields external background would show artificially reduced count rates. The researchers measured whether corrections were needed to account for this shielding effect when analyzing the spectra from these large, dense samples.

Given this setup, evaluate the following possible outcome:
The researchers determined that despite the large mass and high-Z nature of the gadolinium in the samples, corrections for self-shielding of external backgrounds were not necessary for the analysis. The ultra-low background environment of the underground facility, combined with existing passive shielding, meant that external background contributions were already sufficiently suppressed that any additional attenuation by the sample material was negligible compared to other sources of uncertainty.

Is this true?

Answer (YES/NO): NO